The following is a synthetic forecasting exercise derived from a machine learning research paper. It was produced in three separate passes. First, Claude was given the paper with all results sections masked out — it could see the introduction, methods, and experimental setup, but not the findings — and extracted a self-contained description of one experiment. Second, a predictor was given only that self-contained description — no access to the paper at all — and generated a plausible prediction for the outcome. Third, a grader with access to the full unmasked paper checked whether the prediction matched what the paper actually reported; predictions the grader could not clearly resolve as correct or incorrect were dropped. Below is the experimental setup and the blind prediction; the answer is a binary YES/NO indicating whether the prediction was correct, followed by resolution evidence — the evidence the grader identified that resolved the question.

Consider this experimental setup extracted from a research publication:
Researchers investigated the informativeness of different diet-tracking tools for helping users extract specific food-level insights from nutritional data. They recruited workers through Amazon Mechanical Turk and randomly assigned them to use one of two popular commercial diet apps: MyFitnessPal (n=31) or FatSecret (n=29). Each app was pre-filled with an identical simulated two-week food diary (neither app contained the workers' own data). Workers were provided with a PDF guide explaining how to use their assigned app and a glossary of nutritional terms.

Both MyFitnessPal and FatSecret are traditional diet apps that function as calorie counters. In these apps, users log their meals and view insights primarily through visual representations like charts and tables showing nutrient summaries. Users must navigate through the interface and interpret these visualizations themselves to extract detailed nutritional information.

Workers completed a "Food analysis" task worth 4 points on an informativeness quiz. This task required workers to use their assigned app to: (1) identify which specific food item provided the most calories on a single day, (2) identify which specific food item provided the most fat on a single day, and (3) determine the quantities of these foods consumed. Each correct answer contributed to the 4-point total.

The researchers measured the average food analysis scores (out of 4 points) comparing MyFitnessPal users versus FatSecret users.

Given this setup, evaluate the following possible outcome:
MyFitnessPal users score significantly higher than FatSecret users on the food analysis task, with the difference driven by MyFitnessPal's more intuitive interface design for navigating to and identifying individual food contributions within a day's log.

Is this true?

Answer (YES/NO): NO